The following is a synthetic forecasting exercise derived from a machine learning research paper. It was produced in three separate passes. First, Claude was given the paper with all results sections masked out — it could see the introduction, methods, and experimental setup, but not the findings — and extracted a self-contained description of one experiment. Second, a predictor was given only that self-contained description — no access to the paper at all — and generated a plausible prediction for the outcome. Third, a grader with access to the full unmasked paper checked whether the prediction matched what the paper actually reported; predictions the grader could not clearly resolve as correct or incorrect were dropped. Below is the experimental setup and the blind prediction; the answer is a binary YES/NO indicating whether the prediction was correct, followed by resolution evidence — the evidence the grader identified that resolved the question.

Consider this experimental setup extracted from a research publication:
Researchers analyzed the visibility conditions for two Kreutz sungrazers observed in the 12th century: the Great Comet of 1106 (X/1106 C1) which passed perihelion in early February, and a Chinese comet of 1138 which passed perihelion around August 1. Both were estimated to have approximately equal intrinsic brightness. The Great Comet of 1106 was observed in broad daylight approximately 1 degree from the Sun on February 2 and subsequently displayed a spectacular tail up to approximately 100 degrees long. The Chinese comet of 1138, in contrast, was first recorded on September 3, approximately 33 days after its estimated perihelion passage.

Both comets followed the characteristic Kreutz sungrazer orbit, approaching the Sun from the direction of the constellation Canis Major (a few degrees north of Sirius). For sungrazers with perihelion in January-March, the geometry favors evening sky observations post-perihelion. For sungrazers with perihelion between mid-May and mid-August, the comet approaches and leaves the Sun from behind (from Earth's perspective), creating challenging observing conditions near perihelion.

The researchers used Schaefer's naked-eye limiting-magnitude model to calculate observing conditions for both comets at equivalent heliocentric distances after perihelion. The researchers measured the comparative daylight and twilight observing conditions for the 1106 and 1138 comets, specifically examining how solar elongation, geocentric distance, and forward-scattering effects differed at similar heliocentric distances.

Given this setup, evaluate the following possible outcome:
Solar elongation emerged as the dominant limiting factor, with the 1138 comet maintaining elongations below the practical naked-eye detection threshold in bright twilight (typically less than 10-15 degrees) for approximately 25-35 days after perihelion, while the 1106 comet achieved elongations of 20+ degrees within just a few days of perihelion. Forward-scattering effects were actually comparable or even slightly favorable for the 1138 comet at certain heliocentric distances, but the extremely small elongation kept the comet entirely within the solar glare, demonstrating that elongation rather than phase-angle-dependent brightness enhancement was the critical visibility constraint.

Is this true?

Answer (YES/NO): NO